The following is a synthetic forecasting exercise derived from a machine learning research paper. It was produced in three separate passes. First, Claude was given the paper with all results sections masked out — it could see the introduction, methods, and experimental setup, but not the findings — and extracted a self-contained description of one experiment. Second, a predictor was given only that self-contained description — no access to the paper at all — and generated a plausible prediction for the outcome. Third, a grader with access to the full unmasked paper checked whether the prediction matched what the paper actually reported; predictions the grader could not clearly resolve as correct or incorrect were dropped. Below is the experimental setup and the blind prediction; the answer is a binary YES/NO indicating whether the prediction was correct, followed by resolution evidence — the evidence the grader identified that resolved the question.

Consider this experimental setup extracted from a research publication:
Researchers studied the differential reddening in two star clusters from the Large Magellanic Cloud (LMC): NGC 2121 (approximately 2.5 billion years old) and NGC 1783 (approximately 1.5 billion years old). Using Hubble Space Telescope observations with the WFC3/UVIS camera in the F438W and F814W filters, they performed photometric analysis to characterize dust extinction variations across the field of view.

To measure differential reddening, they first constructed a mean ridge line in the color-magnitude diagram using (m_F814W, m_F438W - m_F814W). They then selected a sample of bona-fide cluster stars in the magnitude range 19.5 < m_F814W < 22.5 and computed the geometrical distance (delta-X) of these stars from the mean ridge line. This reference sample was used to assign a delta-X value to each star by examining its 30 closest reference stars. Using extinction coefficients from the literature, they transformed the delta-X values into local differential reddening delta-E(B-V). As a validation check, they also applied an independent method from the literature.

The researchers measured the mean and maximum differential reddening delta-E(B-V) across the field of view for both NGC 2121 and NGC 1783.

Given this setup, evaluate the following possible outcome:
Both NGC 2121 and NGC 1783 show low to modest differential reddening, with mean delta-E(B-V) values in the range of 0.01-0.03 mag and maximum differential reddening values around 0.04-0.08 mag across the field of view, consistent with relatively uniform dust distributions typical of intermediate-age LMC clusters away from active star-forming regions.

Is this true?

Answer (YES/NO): NO